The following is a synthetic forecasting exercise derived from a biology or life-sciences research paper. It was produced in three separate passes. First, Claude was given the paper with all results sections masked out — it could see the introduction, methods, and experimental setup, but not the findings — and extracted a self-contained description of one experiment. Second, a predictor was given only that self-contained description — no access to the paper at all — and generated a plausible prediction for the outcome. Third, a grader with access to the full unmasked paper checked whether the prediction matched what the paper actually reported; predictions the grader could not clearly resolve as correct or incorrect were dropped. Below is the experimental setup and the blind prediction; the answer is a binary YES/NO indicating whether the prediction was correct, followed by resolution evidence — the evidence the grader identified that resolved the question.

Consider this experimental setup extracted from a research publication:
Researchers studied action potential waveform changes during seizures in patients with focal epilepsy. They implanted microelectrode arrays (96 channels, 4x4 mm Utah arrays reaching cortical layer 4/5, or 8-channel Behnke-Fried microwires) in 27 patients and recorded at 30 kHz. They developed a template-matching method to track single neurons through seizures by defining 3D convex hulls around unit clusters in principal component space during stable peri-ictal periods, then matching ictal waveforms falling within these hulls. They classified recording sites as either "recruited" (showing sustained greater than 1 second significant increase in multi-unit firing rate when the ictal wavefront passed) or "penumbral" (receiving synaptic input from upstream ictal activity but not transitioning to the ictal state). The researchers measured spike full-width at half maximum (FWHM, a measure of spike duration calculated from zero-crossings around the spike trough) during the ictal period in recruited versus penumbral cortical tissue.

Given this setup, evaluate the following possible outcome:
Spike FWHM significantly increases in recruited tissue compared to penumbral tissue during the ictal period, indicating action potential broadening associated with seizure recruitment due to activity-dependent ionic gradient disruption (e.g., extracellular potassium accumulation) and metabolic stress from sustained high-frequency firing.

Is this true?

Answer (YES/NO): YES